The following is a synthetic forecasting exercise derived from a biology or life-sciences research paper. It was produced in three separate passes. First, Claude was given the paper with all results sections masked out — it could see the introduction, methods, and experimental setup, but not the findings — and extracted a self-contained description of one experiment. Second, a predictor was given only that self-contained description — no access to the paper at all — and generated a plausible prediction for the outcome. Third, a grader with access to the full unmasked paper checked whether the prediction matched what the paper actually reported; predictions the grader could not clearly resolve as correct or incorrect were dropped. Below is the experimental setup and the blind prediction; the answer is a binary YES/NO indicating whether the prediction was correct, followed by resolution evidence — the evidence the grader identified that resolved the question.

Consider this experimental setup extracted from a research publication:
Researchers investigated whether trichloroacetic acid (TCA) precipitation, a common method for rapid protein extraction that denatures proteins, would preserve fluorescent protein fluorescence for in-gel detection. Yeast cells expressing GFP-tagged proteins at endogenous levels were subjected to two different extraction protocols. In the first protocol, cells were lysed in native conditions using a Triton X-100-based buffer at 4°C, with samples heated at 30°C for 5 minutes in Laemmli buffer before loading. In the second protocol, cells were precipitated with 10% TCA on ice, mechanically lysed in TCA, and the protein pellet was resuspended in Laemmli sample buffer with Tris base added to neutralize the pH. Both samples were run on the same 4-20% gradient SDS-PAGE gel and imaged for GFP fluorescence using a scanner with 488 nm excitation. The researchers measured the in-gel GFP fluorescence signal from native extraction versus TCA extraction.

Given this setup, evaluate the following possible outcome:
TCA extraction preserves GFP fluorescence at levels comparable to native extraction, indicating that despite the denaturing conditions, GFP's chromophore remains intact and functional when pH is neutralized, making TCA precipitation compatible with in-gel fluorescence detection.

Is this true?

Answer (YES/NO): NO